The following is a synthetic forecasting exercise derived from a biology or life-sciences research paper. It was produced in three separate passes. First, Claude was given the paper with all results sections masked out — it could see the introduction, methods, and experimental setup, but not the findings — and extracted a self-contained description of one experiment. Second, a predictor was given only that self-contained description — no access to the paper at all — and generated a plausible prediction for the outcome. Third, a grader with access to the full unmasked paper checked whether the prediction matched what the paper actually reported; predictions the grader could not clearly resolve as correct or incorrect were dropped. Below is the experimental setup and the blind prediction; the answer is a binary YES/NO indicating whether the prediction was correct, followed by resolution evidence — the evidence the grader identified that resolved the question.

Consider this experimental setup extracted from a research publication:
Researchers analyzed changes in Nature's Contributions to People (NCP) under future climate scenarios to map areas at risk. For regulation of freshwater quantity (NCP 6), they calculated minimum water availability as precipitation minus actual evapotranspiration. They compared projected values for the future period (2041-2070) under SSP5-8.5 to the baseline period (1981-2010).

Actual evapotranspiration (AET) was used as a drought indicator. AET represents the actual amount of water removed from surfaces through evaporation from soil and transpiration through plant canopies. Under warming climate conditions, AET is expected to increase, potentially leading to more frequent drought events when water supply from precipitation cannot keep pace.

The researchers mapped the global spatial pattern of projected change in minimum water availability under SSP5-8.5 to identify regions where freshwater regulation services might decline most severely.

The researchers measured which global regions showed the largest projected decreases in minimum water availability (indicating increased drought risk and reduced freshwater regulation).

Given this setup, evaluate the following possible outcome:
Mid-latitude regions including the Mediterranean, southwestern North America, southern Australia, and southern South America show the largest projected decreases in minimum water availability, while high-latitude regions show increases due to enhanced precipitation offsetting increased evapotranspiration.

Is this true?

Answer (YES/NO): NO